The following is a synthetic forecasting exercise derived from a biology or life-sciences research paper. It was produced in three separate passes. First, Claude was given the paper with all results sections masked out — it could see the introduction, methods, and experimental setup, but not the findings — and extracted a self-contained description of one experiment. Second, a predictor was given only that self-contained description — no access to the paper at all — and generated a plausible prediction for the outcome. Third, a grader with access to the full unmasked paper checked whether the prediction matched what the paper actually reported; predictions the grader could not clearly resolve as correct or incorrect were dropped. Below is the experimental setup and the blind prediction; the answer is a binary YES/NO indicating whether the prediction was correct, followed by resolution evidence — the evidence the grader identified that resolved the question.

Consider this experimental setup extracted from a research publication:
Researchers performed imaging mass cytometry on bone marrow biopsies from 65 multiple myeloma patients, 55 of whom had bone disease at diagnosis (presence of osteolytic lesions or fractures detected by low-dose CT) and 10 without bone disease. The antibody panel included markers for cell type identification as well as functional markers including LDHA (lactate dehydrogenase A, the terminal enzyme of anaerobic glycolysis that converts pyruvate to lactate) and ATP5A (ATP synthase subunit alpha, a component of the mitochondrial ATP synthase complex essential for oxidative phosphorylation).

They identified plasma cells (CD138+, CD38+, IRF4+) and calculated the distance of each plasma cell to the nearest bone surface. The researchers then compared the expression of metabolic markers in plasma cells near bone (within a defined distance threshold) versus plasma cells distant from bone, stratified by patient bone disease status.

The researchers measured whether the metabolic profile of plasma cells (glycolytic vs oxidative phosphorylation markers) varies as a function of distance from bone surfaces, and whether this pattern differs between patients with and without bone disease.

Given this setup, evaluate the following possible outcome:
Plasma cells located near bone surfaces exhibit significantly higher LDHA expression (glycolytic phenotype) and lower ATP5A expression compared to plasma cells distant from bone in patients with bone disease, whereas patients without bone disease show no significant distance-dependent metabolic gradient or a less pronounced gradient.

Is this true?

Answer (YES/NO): NO